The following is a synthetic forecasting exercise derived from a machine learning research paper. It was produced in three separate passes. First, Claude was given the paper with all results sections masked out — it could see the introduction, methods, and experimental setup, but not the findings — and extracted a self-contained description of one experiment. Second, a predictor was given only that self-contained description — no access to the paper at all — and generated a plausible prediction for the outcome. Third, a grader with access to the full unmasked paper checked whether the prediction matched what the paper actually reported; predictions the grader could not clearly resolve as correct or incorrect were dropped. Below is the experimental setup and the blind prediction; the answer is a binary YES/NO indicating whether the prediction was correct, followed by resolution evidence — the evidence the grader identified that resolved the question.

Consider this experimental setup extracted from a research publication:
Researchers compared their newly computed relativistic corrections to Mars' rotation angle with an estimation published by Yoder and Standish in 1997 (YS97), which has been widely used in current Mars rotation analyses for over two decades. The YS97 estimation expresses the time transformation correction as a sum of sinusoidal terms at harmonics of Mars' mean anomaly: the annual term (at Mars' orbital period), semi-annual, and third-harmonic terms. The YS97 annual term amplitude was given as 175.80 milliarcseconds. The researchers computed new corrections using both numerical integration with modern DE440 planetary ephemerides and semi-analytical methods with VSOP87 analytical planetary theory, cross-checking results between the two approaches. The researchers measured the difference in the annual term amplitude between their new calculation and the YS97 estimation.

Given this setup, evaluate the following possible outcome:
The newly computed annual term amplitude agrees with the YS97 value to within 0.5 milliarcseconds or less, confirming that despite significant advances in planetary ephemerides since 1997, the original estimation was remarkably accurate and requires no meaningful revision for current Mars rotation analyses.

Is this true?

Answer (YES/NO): NO